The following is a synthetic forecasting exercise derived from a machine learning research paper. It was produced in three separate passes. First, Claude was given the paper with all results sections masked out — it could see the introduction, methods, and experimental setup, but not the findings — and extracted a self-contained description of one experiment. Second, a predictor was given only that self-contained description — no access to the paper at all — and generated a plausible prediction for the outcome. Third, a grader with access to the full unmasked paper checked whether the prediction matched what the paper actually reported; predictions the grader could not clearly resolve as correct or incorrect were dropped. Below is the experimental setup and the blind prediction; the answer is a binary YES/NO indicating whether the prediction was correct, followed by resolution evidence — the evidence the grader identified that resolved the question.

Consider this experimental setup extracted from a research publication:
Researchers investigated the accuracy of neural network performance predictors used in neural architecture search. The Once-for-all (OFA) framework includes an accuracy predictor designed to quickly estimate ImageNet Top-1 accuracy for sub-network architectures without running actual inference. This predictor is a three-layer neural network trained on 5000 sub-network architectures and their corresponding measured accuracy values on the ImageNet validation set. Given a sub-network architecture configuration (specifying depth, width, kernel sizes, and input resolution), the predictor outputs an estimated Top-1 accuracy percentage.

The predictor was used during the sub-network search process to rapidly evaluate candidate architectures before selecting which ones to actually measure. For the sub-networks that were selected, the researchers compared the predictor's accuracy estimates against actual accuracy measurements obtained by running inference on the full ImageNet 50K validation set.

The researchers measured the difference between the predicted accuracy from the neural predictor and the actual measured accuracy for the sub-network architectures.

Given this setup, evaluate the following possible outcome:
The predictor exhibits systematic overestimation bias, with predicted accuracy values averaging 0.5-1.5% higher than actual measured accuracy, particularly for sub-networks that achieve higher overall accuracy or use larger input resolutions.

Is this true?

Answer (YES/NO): NO